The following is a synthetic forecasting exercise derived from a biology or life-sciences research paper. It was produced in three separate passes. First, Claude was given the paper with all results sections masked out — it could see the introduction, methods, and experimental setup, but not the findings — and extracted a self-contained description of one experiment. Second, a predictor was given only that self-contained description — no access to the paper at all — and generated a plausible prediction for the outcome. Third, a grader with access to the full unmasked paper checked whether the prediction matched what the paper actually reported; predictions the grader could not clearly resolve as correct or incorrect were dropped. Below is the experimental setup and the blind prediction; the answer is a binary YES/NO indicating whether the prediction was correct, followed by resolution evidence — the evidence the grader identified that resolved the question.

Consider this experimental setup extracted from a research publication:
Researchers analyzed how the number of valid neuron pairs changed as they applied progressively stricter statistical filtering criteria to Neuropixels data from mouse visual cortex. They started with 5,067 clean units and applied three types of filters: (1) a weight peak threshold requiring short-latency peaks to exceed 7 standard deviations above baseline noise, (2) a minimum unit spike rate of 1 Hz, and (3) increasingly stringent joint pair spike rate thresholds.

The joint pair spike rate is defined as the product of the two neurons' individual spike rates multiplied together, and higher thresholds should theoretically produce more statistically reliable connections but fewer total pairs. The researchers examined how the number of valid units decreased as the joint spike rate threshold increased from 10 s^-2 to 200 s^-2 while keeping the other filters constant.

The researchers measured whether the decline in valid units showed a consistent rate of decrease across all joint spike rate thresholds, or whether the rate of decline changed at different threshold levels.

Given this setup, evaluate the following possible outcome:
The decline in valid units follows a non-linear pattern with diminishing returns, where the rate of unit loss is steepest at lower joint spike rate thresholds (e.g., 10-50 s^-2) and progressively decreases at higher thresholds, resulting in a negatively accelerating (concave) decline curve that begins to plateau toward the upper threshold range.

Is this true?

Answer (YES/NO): YES